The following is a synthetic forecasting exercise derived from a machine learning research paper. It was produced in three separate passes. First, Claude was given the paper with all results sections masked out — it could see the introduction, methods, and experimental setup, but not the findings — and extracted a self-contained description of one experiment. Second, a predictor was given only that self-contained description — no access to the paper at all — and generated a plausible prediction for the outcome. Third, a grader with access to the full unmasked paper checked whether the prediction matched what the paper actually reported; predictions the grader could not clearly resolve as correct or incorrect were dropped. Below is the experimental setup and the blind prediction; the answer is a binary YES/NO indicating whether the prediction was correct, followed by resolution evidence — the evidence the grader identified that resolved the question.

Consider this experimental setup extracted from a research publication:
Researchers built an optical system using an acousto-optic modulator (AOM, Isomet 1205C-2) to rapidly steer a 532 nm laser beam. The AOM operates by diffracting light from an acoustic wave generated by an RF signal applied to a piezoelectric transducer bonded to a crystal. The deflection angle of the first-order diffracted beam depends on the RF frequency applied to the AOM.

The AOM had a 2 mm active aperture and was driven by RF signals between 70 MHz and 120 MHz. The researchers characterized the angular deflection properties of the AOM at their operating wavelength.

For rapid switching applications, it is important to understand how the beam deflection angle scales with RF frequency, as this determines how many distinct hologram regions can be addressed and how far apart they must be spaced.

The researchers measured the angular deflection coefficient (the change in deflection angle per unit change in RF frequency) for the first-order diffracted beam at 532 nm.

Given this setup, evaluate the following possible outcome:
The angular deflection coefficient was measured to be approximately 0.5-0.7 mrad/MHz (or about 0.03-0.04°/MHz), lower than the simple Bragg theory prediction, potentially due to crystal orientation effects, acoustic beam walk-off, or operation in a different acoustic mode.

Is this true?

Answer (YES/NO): NO